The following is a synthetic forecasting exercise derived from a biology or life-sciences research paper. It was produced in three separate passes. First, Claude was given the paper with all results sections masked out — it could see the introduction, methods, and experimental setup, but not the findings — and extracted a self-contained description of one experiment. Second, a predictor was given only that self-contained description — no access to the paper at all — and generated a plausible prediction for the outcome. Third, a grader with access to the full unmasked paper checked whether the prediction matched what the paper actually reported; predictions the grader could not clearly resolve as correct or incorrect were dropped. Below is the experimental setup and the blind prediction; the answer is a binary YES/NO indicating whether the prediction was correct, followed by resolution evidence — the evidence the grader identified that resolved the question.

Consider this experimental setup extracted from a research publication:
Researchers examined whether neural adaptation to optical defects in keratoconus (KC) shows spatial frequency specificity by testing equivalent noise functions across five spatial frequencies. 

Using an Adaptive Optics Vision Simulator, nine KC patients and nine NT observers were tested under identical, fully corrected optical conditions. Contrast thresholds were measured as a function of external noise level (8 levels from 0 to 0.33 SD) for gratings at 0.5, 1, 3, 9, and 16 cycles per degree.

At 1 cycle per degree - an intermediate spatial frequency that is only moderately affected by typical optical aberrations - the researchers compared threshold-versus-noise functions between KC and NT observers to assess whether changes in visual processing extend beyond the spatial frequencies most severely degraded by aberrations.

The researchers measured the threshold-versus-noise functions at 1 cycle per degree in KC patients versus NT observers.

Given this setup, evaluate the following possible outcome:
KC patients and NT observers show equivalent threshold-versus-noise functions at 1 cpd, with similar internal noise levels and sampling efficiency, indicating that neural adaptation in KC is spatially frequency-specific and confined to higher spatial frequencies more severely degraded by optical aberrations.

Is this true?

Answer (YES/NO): NO